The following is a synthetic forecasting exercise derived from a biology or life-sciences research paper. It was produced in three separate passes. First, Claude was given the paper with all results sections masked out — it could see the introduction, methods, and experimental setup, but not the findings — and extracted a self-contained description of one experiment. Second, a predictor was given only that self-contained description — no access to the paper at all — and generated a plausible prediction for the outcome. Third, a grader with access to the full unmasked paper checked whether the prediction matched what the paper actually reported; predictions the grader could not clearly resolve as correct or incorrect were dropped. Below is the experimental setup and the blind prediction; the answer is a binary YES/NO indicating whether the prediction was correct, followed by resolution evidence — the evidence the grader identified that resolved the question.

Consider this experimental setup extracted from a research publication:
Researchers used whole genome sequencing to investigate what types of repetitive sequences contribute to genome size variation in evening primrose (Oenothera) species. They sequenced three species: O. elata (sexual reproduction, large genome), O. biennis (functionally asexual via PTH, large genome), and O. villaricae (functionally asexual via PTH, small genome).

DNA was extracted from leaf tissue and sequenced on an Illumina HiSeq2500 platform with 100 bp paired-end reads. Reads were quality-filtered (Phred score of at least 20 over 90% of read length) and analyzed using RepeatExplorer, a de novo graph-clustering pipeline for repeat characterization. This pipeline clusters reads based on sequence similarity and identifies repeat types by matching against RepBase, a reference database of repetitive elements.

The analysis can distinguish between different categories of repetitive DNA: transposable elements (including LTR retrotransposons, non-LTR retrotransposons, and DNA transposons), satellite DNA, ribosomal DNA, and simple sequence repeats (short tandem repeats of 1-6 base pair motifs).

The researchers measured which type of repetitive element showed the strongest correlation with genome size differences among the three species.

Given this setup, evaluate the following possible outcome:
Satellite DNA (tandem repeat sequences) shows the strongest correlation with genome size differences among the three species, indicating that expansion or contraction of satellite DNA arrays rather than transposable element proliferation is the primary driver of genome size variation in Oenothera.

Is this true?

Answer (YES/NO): NO